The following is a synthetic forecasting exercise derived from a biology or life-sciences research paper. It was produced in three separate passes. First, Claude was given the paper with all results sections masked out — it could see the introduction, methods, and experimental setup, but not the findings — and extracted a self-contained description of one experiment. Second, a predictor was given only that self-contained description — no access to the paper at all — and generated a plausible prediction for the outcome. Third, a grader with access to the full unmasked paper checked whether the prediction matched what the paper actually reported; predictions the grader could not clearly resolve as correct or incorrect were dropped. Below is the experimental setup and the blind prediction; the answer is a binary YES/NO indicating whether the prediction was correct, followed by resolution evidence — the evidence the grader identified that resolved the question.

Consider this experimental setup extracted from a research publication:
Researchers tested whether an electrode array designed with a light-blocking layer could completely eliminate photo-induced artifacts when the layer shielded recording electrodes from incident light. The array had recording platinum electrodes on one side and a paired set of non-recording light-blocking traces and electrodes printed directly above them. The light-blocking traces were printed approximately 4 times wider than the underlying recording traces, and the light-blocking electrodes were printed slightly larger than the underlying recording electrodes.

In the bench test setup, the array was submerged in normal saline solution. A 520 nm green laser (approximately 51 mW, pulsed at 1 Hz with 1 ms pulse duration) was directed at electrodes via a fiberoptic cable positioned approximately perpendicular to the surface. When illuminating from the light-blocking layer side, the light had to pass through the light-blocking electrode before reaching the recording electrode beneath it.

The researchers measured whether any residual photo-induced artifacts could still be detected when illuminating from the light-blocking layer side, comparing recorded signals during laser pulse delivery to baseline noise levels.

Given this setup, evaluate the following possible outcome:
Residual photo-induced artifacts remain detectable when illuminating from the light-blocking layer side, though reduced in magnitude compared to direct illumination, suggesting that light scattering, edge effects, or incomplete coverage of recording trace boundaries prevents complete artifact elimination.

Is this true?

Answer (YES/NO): NO